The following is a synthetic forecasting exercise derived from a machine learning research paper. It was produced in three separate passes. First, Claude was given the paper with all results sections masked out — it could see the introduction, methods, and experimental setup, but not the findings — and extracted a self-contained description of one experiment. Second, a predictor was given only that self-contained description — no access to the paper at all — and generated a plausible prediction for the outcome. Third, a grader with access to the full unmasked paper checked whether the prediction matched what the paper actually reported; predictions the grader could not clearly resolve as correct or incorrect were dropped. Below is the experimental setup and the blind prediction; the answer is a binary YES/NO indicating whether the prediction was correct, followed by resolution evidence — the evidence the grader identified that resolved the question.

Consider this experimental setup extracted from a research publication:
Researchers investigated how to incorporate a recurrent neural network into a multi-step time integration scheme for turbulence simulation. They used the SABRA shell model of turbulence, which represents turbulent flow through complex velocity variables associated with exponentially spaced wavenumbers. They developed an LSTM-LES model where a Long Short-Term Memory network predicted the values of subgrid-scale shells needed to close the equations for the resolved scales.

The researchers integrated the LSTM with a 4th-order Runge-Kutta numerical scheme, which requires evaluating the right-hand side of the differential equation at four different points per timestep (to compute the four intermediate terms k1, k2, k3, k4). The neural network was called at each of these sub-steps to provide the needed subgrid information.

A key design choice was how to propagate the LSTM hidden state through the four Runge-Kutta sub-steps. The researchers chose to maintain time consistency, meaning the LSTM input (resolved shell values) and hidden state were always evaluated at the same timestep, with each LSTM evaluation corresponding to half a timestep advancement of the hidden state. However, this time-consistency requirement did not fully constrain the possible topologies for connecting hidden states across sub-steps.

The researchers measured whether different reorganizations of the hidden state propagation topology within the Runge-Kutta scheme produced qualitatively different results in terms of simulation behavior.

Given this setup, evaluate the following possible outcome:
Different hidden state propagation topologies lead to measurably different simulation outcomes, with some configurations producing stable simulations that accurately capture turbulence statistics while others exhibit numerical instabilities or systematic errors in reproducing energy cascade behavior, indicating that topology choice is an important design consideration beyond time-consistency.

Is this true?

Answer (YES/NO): NO